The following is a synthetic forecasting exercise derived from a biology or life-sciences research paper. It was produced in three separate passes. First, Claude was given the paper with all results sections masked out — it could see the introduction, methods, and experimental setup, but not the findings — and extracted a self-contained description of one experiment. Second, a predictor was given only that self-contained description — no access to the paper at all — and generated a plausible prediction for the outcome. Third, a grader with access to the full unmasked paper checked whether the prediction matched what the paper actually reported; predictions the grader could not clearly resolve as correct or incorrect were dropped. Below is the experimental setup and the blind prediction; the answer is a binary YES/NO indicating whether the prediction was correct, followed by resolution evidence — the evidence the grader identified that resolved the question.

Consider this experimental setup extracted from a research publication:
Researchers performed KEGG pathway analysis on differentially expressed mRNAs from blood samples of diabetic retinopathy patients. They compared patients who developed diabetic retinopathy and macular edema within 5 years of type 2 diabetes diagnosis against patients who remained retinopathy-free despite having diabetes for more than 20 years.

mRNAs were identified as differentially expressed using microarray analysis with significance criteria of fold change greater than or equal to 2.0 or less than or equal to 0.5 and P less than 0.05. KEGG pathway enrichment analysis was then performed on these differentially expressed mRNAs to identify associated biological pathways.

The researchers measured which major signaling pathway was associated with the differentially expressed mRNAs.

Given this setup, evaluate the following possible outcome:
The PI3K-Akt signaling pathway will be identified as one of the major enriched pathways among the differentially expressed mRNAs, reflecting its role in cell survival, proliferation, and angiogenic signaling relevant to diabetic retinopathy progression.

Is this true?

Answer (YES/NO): NO